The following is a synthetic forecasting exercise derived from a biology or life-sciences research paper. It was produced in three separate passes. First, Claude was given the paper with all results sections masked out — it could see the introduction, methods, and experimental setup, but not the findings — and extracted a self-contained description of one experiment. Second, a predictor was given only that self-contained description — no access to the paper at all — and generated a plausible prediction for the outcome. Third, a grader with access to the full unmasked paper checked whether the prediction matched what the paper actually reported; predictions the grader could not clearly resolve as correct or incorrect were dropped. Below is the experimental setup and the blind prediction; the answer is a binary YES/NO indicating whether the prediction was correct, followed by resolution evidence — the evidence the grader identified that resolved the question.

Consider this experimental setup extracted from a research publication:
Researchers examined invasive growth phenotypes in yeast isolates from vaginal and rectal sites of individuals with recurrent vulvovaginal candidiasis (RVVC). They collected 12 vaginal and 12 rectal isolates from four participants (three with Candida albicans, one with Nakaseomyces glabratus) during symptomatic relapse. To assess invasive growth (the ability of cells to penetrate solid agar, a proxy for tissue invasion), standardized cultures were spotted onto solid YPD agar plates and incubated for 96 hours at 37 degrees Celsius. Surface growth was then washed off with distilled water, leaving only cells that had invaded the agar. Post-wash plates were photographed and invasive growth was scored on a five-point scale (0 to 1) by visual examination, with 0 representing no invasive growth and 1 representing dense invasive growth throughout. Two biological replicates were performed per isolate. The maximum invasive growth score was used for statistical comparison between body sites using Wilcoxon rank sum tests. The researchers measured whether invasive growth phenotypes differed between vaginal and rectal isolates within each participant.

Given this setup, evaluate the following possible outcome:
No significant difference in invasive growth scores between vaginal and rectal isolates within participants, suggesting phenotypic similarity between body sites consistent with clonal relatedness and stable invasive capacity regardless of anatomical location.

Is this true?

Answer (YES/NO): NO